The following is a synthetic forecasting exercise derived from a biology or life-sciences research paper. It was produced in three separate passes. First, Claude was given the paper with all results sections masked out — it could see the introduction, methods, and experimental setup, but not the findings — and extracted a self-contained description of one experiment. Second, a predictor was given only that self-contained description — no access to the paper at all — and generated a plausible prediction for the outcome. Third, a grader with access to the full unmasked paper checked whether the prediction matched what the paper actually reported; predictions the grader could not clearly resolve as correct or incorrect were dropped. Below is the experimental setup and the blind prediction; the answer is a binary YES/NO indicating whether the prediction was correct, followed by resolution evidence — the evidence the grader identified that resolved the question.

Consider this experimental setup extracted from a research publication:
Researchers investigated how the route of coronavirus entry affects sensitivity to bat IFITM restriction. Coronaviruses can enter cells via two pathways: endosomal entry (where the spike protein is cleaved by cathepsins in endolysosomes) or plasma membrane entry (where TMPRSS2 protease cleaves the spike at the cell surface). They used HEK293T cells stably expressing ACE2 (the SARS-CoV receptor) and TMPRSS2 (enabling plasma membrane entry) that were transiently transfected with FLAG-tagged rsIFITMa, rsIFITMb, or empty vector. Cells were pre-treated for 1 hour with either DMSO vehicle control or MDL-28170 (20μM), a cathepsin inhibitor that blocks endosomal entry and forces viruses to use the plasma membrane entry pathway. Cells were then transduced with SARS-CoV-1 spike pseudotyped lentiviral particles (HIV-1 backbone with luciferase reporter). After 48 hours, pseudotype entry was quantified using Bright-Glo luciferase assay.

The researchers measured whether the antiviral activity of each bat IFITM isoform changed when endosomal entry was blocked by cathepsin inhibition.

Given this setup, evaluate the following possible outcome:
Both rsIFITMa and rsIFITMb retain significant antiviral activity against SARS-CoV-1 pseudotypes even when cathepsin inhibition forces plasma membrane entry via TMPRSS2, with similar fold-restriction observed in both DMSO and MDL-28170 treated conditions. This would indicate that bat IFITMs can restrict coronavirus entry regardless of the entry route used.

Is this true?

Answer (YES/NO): YES